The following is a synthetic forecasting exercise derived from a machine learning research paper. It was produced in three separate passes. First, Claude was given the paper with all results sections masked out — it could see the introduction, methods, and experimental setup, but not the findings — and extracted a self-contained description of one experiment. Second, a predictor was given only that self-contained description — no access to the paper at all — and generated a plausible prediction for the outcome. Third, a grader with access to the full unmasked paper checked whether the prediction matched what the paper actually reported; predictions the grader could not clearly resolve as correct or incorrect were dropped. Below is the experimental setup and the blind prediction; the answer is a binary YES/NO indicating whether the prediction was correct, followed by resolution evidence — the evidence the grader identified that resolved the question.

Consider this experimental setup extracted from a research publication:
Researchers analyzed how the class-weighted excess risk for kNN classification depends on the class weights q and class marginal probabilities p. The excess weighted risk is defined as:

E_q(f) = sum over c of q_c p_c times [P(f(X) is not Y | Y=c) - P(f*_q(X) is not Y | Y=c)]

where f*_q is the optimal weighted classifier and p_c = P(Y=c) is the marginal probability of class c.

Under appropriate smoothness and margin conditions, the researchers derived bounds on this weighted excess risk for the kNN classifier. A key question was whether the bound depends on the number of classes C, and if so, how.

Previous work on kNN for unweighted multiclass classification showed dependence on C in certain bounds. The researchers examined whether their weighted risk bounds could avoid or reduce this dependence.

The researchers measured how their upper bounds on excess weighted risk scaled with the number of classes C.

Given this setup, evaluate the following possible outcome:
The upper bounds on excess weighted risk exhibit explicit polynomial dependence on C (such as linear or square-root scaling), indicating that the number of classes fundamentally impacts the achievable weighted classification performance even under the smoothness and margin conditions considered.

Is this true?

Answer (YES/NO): YES